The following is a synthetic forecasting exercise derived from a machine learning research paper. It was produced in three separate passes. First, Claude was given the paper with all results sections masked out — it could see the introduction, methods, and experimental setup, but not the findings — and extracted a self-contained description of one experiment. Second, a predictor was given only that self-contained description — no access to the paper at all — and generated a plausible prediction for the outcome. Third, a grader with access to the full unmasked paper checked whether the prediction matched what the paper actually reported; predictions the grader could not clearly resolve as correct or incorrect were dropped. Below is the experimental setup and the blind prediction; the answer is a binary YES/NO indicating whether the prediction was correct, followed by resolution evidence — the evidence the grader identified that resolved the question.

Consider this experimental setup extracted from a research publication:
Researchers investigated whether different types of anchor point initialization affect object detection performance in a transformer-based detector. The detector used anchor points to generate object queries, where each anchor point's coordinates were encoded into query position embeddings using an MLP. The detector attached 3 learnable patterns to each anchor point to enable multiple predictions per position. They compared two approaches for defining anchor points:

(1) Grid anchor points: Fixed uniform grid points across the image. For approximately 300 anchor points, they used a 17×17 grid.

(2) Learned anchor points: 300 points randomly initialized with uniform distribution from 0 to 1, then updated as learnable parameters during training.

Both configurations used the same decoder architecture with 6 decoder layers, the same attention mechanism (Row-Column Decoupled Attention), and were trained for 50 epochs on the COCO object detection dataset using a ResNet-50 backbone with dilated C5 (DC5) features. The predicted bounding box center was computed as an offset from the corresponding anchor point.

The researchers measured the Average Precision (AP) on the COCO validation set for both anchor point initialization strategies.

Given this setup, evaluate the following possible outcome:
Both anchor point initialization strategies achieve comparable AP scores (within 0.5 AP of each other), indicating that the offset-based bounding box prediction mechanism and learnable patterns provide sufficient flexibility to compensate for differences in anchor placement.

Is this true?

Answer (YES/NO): YES